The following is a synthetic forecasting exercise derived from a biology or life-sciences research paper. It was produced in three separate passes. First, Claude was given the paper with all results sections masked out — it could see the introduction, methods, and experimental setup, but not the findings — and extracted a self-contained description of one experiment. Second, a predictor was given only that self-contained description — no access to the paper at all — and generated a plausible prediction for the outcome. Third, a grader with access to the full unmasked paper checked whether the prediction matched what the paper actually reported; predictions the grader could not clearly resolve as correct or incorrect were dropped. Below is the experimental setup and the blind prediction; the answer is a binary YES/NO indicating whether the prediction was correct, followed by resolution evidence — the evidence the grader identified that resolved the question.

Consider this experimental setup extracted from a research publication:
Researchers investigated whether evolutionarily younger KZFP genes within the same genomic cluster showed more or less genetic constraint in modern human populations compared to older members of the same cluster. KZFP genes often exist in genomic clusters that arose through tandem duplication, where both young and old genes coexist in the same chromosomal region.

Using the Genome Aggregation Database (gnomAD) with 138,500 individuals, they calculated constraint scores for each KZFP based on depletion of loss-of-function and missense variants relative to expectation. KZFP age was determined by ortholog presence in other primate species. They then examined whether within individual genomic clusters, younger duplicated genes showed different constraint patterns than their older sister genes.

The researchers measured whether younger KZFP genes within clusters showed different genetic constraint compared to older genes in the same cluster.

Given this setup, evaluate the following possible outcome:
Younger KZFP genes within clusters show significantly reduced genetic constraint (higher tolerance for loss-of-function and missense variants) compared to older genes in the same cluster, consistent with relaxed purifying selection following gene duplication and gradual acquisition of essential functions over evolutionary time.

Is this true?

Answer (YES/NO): YES